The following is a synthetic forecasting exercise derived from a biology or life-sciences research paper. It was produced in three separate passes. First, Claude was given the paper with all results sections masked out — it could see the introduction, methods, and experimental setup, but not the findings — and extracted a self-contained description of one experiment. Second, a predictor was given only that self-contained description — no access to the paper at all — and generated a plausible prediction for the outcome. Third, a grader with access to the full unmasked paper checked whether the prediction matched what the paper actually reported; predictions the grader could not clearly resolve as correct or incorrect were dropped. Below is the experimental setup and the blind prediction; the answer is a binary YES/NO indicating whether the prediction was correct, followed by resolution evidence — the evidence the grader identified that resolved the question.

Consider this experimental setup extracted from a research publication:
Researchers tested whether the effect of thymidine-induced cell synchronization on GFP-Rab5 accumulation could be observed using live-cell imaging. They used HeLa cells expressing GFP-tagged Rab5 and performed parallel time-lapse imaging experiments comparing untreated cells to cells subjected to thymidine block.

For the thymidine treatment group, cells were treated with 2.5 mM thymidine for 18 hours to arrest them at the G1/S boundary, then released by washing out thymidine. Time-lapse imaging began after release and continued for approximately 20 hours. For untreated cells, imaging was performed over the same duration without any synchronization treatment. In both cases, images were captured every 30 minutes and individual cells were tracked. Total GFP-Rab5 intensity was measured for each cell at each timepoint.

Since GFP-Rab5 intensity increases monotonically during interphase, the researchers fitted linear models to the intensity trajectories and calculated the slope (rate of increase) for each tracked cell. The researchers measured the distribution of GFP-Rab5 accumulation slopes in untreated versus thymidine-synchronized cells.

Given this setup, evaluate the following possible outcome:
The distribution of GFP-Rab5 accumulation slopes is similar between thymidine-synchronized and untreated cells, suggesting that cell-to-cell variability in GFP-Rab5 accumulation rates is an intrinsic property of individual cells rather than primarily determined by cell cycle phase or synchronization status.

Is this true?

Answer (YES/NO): NO